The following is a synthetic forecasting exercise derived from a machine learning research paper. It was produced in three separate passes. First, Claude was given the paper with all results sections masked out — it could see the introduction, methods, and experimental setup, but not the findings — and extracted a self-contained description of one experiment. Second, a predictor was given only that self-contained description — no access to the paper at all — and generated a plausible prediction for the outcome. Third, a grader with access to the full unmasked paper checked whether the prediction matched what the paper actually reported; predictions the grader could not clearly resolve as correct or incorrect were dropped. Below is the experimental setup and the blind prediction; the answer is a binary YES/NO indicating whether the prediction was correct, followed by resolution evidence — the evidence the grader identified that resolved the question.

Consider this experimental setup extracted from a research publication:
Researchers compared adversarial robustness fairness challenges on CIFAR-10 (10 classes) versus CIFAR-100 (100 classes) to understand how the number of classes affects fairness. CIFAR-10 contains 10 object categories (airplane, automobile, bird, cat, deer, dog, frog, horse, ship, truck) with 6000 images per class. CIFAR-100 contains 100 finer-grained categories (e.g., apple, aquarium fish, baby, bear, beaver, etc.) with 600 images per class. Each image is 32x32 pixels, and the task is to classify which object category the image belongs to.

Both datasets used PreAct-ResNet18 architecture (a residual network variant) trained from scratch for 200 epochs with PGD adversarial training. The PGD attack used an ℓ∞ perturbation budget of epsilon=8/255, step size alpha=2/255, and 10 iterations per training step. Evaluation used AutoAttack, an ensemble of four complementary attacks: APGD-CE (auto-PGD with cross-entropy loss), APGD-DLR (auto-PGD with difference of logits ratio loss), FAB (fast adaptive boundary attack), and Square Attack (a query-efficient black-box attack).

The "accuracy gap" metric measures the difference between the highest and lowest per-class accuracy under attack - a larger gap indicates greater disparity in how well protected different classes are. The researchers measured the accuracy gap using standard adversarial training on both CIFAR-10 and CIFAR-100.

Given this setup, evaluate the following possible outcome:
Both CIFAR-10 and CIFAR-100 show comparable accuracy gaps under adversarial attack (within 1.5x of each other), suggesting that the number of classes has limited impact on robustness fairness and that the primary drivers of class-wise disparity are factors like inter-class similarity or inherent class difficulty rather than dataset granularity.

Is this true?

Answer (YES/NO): NO